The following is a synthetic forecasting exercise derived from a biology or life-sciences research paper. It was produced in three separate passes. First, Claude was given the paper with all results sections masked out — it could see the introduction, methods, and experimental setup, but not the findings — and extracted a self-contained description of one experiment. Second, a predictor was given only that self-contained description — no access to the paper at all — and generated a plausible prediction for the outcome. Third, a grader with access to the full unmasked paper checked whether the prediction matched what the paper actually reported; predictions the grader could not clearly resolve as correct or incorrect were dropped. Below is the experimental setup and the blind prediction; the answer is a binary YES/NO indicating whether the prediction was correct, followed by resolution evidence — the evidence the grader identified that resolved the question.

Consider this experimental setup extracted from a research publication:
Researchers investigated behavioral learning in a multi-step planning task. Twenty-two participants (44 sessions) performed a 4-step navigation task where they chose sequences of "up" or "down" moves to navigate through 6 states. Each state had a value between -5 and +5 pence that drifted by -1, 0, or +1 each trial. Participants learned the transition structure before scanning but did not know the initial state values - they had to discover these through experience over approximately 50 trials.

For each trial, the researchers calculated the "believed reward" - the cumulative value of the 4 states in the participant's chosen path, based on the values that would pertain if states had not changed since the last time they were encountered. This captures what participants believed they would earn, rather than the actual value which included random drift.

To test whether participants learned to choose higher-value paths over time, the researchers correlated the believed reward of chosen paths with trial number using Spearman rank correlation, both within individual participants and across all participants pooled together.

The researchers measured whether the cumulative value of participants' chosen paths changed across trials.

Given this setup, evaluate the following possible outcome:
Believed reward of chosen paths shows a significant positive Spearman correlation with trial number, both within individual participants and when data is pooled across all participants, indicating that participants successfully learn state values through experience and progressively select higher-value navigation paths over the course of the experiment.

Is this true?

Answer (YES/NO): NO